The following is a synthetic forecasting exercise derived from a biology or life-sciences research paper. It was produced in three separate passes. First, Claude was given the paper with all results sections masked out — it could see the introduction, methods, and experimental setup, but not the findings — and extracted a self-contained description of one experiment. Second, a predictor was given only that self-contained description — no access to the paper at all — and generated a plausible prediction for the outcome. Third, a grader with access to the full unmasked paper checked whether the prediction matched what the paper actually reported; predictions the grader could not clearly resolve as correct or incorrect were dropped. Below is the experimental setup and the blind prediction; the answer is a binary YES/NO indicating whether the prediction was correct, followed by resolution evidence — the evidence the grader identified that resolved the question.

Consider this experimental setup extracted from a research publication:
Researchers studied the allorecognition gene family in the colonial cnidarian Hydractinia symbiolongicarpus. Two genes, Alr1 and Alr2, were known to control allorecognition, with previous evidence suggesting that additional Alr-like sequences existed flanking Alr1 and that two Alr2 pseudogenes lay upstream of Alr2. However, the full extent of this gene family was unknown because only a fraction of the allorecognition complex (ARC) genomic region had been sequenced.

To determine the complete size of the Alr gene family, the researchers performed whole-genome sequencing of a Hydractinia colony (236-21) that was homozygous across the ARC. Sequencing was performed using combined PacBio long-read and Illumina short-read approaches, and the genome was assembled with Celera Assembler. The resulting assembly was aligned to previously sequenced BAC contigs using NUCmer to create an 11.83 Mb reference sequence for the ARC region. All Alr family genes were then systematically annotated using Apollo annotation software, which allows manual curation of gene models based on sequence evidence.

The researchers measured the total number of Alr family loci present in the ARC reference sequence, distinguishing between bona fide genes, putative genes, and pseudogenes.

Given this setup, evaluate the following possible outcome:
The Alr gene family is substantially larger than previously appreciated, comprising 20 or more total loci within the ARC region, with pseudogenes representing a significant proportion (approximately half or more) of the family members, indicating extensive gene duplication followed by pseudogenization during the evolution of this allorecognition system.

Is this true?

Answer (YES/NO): NO